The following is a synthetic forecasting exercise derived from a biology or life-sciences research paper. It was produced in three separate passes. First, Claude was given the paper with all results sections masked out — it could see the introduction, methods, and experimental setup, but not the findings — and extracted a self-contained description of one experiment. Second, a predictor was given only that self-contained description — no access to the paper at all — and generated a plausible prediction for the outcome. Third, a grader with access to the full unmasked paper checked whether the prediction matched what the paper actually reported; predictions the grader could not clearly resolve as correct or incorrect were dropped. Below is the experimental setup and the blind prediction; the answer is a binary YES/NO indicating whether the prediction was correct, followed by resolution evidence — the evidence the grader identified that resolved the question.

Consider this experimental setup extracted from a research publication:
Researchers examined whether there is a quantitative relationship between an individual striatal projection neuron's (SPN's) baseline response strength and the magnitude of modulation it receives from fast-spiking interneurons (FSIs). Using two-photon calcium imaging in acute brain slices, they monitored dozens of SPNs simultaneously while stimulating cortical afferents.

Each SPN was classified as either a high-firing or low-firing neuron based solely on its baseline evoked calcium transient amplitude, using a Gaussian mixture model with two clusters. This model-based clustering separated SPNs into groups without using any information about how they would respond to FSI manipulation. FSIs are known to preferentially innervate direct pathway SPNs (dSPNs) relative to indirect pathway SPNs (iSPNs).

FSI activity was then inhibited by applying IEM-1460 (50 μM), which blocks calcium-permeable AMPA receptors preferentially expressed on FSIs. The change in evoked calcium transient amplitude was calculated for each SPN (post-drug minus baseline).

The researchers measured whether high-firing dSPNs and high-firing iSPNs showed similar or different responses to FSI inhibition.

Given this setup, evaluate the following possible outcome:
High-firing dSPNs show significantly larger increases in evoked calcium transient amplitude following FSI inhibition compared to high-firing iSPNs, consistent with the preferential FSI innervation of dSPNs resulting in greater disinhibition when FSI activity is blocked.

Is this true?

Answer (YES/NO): NO